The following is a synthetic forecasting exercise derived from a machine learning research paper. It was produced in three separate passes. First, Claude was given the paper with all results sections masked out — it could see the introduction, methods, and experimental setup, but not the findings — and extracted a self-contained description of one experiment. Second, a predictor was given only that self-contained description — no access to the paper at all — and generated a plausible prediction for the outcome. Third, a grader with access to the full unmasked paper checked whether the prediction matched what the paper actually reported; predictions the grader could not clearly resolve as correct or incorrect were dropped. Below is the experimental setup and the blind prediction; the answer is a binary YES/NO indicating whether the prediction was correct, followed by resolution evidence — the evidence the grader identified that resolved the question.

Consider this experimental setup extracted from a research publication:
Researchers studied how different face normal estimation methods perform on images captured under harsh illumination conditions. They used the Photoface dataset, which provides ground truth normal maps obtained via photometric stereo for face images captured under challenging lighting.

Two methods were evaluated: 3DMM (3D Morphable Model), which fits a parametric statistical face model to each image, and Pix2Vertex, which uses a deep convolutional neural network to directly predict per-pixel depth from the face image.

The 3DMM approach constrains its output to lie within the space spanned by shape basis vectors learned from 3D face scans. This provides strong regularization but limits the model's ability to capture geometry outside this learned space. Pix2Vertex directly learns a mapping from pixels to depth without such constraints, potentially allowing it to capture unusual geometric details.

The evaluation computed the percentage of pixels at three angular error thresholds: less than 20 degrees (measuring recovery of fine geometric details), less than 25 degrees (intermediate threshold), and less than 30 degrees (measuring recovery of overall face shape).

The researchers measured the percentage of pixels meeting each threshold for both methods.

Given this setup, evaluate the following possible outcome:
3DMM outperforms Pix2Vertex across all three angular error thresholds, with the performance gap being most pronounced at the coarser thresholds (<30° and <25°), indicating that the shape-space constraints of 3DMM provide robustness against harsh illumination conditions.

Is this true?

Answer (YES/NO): NO